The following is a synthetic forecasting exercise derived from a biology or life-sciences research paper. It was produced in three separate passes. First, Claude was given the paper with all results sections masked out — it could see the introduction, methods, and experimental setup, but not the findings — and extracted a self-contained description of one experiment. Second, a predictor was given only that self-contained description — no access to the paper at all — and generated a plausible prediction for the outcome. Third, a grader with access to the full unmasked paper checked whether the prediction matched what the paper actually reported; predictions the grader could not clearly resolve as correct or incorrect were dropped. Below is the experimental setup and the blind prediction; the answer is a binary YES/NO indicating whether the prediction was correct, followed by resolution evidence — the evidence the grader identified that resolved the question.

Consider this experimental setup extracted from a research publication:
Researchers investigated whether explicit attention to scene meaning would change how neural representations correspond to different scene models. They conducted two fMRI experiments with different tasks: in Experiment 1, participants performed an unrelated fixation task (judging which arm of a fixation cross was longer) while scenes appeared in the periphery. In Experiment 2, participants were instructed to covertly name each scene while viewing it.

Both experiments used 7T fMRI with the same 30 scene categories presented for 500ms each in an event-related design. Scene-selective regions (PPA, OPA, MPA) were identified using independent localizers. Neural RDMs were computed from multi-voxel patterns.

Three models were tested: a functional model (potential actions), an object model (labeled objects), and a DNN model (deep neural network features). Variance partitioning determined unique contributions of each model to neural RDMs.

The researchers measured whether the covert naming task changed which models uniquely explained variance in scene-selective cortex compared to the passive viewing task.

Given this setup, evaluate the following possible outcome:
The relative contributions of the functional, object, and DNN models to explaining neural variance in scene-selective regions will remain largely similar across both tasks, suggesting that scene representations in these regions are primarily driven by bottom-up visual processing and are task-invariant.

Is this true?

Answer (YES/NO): NO